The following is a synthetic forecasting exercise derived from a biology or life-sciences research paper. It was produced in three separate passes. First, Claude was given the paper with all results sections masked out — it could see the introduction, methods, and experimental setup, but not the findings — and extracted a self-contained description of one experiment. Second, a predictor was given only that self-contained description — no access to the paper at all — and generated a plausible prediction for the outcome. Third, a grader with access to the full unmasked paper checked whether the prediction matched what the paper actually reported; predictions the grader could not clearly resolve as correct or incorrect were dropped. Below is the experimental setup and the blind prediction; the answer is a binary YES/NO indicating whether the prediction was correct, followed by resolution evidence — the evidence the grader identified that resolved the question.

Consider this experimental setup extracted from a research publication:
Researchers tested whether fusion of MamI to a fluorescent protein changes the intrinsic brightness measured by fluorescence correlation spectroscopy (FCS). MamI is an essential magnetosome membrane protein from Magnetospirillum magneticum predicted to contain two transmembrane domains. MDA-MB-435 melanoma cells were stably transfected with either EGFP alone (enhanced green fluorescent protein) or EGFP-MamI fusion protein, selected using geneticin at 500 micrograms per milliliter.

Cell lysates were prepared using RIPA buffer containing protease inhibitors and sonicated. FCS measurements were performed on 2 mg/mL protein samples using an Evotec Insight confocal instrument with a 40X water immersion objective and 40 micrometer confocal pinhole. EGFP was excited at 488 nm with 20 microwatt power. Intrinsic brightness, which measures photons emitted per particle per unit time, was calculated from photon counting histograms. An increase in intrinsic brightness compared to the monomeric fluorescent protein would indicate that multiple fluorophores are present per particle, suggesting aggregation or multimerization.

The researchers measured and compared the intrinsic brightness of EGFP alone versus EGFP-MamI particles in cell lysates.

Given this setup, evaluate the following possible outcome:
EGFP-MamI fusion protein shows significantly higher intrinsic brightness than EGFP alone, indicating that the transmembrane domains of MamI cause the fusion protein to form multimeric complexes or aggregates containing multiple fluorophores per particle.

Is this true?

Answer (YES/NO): YES